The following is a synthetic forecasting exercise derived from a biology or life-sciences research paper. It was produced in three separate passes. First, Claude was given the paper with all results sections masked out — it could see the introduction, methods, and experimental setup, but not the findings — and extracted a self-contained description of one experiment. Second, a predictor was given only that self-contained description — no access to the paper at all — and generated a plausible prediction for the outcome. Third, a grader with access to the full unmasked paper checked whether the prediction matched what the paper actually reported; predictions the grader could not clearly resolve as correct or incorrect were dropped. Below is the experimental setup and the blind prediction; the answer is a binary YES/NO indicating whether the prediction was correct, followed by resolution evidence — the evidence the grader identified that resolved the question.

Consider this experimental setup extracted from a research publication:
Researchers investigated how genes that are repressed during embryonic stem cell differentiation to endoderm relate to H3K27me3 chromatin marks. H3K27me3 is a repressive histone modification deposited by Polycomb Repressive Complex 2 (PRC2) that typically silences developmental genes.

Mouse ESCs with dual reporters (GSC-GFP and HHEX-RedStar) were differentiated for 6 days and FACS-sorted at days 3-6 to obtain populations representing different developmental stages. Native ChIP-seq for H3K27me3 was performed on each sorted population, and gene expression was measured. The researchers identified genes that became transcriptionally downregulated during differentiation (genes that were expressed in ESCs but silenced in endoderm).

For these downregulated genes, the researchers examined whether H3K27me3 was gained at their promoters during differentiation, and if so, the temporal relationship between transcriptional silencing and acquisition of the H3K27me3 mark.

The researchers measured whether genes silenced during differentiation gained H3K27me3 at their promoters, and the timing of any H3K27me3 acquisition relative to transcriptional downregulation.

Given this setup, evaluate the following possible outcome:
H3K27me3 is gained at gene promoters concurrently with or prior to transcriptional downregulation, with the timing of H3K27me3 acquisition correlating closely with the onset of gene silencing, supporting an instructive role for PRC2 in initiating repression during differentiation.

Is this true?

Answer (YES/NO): NO